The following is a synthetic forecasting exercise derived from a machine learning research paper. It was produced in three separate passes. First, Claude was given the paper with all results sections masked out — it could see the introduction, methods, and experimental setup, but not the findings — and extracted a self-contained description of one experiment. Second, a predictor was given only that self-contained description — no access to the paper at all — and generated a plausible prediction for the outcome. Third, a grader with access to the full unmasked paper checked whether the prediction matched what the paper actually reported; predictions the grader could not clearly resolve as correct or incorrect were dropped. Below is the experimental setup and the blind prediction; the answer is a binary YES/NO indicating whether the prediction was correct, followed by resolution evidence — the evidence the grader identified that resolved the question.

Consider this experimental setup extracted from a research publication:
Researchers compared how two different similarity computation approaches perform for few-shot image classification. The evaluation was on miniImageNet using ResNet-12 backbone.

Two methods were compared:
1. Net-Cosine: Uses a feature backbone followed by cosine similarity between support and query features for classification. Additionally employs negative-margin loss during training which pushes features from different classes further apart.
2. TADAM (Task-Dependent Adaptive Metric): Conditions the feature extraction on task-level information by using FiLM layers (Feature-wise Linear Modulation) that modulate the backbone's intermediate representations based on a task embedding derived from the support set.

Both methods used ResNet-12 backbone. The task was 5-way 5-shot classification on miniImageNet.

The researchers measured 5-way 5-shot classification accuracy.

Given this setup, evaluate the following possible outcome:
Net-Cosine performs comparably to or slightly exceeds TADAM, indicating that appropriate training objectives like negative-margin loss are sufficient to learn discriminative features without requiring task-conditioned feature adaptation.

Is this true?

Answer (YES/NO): NO